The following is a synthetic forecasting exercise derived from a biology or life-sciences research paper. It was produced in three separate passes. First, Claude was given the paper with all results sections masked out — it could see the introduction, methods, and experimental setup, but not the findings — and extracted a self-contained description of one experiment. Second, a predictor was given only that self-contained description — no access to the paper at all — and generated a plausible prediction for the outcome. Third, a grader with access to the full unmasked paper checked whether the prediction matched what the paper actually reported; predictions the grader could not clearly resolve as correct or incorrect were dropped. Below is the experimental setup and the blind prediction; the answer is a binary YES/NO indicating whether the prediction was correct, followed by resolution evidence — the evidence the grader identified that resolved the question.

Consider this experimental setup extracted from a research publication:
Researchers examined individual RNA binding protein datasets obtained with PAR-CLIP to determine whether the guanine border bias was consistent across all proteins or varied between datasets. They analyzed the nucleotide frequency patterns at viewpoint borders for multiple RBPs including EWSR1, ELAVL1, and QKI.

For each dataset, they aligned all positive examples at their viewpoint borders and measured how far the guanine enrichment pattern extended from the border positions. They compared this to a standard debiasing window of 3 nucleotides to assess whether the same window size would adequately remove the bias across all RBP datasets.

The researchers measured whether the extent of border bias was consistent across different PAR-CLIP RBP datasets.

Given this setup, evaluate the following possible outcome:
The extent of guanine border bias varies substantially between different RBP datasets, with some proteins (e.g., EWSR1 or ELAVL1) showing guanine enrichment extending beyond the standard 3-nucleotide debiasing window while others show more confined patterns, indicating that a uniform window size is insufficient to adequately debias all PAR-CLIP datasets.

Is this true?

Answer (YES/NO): YES